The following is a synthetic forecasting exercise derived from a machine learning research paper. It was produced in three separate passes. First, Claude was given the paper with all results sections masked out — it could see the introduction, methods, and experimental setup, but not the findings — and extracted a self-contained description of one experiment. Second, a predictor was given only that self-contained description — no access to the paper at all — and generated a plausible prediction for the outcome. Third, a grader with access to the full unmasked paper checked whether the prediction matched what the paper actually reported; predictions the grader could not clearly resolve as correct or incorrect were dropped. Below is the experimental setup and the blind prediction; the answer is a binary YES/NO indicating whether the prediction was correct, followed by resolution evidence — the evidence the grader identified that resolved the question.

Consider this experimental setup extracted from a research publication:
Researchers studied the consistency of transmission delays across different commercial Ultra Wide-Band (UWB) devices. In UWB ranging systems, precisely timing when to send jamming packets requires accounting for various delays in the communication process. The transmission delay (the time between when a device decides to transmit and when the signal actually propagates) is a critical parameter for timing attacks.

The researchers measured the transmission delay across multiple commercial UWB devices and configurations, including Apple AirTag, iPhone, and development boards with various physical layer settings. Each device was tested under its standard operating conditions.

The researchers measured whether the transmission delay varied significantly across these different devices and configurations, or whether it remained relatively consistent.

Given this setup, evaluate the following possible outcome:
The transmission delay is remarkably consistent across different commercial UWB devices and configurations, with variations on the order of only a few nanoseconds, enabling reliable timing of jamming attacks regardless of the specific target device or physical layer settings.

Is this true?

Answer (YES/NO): NO